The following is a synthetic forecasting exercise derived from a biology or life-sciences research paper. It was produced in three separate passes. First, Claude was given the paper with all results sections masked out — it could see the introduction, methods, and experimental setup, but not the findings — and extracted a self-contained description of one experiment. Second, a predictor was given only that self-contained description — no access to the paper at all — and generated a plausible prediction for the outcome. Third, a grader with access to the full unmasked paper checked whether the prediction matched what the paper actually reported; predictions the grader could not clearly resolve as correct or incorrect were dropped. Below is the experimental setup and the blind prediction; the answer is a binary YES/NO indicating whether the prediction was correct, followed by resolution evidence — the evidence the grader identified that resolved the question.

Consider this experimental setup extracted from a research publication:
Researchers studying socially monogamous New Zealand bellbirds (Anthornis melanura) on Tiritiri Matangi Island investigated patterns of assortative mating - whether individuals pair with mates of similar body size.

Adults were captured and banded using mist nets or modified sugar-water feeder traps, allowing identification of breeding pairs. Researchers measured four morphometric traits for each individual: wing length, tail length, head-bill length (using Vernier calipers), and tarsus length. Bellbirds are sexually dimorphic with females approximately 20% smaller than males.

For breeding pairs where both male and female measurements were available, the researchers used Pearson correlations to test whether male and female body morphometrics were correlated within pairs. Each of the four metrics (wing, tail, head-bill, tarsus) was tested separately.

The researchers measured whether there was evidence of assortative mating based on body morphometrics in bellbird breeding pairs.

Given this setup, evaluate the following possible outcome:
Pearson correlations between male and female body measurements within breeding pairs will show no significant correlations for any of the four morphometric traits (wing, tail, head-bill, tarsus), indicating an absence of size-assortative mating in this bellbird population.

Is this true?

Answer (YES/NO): YES